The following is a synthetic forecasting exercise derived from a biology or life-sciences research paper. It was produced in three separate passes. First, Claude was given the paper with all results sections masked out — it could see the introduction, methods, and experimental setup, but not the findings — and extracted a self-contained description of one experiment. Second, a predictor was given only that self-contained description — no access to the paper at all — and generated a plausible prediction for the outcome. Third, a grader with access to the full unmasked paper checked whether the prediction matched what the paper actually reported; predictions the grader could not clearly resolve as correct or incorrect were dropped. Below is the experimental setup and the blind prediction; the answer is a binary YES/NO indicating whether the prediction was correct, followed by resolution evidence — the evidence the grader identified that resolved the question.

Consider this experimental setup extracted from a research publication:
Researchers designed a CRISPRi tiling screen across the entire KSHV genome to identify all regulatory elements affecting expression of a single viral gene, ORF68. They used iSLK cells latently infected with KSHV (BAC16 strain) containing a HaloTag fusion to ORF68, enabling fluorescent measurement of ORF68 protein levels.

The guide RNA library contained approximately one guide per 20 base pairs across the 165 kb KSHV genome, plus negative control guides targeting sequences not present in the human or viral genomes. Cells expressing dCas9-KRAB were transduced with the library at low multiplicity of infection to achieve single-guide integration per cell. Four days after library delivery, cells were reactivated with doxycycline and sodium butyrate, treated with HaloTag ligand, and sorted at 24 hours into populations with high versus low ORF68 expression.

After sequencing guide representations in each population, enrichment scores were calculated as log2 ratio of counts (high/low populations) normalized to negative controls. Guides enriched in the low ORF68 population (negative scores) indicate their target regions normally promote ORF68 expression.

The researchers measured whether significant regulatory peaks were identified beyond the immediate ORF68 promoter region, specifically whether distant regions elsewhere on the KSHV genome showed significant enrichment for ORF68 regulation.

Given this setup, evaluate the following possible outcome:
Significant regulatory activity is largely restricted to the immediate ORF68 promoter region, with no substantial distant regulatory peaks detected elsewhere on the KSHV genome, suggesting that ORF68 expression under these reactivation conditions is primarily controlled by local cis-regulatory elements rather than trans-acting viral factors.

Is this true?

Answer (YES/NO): NO